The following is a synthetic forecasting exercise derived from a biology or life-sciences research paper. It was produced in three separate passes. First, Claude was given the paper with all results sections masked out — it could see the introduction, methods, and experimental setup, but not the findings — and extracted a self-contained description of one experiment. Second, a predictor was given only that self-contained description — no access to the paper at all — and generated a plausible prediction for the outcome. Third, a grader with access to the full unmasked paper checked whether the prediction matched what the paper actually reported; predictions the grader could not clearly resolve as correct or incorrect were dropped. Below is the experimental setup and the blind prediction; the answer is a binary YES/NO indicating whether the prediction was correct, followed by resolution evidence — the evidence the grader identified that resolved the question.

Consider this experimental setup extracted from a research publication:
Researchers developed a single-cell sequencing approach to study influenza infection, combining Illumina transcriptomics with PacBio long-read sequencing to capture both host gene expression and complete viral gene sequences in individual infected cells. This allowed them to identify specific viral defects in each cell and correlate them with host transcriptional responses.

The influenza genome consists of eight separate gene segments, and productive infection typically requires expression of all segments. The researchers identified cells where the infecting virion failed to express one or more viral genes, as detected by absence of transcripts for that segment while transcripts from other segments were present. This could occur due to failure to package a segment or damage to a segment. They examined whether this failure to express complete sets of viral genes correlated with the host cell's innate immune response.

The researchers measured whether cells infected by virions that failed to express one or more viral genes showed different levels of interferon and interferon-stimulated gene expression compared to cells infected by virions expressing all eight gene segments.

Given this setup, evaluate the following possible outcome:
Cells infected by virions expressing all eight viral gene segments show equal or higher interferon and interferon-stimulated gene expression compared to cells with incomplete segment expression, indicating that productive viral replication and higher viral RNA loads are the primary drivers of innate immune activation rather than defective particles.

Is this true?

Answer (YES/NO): NO